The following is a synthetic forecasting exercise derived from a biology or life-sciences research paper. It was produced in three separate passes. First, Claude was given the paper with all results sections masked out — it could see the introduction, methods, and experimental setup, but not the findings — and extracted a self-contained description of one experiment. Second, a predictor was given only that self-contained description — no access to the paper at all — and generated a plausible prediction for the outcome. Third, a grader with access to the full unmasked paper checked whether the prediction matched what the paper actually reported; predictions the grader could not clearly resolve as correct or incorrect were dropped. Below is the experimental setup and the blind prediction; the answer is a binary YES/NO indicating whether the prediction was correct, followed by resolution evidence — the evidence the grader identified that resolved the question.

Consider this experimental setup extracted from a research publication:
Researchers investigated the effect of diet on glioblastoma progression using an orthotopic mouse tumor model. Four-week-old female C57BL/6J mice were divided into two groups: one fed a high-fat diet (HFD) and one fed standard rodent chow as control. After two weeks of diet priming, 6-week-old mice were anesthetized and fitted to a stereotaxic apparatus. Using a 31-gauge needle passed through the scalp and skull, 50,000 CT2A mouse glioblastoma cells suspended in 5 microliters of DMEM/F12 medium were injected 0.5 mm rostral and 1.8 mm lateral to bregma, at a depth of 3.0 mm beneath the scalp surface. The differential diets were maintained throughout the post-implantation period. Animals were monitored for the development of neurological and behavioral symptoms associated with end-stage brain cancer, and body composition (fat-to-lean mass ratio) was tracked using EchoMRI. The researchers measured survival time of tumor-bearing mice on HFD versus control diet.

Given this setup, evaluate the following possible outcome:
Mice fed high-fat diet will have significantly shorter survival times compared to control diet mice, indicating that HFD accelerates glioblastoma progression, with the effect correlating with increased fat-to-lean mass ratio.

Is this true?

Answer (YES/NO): NO